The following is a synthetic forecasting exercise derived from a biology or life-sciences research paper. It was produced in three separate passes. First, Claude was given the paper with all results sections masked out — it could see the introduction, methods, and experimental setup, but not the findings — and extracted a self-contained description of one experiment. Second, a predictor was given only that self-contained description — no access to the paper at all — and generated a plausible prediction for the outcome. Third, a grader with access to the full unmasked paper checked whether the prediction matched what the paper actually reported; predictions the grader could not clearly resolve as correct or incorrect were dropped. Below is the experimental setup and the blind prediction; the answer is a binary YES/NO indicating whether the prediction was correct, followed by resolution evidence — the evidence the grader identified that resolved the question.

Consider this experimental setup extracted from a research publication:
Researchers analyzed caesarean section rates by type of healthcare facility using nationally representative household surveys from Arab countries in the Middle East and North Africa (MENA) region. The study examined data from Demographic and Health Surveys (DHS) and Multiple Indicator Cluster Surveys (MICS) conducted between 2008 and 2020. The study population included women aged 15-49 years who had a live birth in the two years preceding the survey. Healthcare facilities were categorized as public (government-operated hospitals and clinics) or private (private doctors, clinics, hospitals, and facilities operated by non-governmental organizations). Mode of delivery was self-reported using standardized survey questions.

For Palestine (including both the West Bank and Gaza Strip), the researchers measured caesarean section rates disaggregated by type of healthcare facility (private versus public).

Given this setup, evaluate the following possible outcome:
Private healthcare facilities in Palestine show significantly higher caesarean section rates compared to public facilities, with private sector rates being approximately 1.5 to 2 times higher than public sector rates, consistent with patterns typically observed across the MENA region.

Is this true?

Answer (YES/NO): NO